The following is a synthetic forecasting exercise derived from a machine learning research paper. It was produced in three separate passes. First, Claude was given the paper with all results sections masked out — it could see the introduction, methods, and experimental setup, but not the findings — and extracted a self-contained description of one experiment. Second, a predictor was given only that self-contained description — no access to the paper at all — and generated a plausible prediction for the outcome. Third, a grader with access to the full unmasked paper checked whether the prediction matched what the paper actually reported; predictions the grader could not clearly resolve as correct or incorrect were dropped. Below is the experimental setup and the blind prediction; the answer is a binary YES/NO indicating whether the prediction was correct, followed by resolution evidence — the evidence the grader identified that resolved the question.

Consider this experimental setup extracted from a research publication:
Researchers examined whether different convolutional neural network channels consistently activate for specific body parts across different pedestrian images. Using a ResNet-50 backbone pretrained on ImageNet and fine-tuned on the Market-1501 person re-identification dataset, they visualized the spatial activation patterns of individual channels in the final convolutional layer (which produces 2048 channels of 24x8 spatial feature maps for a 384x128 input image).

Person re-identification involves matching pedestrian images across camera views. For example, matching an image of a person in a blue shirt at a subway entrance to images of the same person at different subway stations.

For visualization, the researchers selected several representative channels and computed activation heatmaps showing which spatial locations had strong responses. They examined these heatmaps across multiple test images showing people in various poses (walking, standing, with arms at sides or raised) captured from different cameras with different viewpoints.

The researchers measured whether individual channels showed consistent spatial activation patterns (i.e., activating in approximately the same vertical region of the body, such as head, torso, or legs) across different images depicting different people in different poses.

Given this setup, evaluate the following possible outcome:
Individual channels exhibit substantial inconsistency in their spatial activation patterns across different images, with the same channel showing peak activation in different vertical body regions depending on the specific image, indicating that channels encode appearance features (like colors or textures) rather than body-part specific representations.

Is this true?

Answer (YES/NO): NO